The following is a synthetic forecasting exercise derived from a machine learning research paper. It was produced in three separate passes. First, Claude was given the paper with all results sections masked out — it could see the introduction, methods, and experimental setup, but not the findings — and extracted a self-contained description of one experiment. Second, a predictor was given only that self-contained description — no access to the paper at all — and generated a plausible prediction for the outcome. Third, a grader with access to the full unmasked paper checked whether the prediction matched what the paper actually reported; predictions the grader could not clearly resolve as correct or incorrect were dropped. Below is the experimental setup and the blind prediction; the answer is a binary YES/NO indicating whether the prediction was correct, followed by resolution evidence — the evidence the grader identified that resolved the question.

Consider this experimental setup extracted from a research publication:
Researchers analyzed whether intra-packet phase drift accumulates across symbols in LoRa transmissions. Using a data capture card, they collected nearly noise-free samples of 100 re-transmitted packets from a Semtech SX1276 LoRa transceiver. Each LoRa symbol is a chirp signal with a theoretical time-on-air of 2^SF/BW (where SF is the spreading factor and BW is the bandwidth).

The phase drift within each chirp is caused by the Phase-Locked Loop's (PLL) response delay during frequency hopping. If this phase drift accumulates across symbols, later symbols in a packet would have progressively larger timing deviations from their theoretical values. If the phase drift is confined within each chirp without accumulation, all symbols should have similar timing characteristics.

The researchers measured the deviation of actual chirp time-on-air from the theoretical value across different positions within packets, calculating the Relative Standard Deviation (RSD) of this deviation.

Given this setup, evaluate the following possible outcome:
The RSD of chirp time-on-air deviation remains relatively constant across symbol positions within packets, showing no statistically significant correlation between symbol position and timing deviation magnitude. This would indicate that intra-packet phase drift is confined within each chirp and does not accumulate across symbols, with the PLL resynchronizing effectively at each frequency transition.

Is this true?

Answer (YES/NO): YES